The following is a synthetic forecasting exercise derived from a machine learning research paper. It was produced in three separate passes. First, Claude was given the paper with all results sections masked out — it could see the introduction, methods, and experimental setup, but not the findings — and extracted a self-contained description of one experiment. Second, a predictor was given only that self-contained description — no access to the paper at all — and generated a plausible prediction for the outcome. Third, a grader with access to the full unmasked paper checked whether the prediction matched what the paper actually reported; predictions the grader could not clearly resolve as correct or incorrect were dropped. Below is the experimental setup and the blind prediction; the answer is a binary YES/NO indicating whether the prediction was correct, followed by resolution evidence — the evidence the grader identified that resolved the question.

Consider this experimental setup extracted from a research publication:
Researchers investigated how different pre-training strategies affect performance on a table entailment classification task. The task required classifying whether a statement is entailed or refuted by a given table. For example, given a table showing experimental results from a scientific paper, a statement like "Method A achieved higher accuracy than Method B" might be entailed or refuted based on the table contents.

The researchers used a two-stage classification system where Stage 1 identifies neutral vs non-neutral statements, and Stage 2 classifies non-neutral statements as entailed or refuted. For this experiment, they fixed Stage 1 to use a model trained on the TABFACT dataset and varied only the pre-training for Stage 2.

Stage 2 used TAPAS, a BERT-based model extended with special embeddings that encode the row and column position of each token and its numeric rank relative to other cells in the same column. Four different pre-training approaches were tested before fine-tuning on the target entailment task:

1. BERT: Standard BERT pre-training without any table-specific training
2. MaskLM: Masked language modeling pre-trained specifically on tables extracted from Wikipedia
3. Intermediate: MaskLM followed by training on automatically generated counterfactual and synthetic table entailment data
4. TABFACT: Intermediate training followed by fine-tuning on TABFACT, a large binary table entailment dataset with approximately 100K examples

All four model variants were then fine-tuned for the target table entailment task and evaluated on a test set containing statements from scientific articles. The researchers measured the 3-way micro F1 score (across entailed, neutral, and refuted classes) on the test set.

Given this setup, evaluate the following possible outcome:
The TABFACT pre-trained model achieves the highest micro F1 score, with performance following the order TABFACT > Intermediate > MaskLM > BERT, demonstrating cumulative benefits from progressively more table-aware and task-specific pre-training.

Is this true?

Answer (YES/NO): YES